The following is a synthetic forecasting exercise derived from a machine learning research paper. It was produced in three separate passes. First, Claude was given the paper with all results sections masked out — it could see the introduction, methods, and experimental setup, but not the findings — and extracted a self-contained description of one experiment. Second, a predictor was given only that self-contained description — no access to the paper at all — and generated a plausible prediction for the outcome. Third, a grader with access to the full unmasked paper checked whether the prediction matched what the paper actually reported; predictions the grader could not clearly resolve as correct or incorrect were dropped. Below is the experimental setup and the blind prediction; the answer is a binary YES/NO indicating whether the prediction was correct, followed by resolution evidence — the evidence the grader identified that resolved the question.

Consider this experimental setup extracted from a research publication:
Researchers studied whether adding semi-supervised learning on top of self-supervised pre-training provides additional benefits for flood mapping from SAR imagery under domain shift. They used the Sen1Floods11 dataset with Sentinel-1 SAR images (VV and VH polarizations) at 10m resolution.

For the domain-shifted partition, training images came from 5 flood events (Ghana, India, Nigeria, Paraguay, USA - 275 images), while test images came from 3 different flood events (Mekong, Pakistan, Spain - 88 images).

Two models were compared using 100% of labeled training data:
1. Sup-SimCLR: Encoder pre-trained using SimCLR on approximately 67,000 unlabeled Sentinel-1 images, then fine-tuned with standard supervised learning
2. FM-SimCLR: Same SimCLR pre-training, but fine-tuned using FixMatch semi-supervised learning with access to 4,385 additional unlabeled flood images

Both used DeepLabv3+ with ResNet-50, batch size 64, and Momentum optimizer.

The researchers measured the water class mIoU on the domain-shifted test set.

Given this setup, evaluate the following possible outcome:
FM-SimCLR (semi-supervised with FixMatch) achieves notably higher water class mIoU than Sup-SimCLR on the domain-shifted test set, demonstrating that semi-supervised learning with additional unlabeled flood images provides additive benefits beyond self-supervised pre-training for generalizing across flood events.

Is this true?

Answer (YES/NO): NO